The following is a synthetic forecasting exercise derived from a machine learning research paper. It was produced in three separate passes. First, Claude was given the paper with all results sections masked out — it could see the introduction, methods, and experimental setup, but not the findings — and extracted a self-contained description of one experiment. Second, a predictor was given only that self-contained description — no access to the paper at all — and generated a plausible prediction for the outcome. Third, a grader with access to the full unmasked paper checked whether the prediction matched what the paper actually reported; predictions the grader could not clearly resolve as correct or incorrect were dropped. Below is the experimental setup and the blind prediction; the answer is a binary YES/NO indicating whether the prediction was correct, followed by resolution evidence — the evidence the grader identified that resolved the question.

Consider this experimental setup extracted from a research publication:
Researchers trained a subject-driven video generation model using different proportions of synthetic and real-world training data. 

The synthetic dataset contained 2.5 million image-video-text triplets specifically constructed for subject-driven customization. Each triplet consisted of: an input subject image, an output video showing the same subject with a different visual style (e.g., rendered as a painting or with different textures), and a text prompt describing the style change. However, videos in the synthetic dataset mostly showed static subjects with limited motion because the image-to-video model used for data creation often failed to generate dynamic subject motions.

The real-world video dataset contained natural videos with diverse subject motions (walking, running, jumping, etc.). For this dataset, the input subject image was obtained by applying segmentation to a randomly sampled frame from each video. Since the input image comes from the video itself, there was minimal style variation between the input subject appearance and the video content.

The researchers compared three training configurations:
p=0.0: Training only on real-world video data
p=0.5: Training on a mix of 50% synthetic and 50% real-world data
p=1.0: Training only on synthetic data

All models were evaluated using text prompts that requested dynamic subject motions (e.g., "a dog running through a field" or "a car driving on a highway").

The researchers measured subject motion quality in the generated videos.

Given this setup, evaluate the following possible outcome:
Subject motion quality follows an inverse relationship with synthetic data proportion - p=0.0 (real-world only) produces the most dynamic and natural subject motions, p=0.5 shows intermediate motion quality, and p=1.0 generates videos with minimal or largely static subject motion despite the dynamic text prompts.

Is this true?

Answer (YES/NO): NO